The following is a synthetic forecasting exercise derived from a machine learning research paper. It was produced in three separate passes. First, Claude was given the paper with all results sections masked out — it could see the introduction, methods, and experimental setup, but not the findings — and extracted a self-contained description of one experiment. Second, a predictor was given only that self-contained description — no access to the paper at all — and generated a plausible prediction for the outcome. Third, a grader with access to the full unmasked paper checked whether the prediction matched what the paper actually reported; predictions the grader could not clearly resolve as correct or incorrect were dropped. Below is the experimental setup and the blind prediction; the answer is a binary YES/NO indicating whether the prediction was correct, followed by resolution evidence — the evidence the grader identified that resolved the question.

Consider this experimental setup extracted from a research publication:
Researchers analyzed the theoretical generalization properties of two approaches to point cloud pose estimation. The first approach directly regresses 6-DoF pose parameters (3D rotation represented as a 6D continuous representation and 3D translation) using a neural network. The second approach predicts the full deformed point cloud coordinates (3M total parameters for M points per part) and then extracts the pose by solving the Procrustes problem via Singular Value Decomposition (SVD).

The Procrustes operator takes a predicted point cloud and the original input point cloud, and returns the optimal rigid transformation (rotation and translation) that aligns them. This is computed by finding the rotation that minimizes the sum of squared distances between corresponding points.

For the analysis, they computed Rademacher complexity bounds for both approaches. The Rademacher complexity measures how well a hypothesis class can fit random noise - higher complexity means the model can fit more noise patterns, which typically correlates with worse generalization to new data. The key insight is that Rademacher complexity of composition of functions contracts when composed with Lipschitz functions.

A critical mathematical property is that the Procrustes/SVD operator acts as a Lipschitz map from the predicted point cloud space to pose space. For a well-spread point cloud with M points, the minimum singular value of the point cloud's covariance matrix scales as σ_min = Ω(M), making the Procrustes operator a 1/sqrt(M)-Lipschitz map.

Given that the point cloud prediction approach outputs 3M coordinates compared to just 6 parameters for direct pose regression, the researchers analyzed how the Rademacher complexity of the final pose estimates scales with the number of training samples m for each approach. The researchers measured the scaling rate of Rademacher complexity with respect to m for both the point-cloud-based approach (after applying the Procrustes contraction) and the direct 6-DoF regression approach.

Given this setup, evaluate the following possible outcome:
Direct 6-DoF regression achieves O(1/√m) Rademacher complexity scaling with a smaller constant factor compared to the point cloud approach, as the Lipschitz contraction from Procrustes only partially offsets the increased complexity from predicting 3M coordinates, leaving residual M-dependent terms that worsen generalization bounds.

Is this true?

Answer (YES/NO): NO